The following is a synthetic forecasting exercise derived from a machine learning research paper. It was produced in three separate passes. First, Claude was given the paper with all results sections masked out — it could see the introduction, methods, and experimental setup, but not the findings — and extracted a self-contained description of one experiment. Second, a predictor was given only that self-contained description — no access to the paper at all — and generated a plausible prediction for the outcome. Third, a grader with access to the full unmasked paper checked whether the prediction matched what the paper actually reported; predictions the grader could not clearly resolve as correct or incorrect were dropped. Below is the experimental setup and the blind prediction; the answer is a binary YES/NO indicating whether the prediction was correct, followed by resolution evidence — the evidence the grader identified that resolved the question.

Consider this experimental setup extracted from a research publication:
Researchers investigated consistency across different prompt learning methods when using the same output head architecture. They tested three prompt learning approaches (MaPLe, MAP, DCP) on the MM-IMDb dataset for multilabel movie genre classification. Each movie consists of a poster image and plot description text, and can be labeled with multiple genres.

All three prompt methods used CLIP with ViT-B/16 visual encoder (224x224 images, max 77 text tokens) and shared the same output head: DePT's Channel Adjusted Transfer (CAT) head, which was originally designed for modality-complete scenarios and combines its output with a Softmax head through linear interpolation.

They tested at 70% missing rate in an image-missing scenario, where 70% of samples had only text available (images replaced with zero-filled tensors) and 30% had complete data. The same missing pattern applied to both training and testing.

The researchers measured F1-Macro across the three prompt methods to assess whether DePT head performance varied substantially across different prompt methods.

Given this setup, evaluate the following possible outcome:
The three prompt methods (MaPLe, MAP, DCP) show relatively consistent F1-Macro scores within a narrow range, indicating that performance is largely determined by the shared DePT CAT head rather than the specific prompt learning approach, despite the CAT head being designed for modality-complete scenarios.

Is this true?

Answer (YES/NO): YES